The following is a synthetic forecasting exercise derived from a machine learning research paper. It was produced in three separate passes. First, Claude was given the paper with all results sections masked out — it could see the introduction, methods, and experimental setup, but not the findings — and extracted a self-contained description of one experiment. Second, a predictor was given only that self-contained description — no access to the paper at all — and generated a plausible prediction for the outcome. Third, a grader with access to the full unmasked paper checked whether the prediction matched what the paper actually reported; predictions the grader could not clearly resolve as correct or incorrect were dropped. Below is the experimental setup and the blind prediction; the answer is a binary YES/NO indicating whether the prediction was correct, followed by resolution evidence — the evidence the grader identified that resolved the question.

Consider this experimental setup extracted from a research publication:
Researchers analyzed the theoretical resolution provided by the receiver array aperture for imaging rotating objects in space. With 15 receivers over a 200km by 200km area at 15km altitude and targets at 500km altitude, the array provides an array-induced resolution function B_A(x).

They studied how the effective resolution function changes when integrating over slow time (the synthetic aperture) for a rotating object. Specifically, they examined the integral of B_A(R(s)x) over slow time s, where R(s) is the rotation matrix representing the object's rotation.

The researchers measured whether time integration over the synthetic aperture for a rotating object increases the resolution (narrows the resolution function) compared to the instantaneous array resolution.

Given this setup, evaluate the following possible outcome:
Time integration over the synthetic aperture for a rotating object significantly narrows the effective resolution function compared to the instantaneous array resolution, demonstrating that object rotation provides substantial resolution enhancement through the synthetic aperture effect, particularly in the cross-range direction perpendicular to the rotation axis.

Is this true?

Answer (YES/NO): NO